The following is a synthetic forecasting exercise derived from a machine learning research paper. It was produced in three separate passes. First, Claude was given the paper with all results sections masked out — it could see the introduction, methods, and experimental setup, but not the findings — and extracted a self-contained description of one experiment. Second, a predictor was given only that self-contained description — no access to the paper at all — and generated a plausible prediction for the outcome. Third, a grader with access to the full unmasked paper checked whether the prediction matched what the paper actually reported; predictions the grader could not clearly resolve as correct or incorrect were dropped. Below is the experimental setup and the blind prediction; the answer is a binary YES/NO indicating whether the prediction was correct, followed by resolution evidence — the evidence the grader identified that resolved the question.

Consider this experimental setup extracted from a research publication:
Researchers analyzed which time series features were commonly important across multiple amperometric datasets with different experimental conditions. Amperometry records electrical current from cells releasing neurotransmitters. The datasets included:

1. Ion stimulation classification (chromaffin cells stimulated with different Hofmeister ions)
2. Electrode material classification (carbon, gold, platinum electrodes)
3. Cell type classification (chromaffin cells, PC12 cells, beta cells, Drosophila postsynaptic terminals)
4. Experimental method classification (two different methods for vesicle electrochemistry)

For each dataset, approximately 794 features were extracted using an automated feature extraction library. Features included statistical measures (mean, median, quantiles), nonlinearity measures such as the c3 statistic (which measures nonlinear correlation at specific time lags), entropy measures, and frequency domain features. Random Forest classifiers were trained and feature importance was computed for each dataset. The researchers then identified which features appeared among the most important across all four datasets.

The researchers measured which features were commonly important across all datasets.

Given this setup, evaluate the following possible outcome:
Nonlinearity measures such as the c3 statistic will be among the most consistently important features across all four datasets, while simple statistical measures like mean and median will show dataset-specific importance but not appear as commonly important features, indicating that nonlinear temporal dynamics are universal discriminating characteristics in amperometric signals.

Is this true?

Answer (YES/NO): NO